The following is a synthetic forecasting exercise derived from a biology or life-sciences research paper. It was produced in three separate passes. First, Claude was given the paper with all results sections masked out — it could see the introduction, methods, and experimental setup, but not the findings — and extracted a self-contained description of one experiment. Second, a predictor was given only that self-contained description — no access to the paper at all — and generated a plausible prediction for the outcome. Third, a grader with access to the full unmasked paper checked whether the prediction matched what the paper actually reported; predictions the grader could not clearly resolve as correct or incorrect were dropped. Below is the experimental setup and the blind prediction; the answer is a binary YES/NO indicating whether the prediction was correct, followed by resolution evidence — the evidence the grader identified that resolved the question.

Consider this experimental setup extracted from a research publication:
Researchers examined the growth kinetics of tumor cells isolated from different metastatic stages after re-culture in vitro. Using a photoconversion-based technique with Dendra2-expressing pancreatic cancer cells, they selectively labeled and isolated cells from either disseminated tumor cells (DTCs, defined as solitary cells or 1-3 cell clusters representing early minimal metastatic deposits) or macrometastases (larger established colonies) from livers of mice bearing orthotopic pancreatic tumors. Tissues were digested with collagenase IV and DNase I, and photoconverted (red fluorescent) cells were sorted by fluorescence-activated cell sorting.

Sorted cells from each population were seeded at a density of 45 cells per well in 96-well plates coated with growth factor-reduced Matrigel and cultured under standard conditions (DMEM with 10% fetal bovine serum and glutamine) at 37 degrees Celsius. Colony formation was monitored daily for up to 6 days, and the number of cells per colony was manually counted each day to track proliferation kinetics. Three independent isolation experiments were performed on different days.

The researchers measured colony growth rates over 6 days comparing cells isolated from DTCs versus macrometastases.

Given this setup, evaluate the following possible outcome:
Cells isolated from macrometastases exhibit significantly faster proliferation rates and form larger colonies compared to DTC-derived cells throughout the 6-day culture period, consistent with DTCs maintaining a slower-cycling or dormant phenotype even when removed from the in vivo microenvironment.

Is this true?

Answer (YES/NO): NO